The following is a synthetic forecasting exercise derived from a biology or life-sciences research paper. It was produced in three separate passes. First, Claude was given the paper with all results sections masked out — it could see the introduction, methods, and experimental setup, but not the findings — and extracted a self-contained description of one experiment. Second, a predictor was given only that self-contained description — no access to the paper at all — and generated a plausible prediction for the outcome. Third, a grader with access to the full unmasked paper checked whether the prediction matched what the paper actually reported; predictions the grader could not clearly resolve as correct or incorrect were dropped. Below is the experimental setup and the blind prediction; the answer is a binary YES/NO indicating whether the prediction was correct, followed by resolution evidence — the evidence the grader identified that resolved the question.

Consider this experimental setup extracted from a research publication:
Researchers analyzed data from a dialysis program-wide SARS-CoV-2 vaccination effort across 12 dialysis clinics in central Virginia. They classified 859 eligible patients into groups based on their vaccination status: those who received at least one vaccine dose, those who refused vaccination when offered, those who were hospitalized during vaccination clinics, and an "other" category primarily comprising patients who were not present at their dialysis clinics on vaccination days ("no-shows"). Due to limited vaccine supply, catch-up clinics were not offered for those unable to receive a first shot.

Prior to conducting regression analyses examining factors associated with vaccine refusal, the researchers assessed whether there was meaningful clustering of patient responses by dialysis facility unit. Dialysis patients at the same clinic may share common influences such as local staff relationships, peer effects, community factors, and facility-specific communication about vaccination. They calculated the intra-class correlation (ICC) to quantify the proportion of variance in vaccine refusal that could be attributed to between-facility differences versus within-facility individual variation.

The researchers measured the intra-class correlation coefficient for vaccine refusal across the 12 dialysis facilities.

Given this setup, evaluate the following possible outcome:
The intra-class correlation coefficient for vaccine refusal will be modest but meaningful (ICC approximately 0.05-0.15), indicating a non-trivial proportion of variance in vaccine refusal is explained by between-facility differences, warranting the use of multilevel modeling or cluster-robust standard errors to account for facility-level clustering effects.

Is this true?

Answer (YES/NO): YES